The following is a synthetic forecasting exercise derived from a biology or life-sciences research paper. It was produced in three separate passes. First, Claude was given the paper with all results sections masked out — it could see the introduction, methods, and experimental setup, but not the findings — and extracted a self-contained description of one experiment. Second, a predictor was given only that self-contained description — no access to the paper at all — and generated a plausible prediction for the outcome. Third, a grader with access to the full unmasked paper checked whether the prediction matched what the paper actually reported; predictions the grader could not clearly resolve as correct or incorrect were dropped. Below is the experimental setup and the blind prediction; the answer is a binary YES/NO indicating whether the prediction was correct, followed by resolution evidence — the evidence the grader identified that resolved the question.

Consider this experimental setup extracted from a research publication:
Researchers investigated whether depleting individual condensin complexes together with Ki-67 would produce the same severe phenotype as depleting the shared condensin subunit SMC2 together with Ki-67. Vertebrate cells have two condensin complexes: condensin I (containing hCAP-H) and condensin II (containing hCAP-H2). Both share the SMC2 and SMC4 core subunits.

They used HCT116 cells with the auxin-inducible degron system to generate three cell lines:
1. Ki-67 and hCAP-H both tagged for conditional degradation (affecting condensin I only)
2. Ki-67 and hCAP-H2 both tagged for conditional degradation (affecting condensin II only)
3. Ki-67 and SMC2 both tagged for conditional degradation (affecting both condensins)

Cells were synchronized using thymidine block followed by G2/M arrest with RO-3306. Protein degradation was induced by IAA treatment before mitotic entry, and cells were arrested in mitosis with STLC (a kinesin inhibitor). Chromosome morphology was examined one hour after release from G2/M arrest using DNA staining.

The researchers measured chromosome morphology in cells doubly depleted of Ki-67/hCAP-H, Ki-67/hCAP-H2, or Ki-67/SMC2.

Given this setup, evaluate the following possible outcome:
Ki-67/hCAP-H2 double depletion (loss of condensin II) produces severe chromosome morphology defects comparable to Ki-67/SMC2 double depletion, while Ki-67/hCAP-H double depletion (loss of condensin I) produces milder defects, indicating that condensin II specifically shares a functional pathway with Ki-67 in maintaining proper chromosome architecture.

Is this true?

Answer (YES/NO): NO